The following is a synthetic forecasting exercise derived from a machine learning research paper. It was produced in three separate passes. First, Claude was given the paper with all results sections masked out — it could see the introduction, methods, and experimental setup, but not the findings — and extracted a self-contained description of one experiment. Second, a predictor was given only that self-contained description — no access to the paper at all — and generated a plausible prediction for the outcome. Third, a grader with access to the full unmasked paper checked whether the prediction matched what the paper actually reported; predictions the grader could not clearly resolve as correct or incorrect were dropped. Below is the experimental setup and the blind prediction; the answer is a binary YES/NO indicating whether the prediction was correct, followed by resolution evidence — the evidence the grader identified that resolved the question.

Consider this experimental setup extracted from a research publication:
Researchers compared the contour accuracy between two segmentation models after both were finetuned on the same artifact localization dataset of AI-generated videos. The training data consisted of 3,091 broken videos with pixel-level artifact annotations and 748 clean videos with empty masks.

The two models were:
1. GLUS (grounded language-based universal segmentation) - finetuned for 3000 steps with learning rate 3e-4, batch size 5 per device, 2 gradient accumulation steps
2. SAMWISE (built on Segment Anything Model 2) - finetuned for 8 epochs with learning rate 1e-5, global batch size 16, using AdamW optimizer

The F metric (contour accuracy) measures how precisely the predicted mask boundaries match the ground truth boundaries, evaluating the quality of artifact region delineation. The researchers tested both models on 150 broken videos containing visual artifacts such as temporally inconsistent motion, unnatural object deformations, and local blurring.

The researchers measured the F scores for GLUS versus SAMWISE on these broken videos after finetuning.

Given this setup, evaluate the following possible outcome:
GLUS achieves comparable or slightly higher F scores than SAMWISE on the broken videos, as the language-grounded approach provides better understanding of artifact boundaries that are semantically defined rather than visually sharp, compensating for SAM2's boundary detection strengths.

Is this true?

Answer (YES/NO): NO